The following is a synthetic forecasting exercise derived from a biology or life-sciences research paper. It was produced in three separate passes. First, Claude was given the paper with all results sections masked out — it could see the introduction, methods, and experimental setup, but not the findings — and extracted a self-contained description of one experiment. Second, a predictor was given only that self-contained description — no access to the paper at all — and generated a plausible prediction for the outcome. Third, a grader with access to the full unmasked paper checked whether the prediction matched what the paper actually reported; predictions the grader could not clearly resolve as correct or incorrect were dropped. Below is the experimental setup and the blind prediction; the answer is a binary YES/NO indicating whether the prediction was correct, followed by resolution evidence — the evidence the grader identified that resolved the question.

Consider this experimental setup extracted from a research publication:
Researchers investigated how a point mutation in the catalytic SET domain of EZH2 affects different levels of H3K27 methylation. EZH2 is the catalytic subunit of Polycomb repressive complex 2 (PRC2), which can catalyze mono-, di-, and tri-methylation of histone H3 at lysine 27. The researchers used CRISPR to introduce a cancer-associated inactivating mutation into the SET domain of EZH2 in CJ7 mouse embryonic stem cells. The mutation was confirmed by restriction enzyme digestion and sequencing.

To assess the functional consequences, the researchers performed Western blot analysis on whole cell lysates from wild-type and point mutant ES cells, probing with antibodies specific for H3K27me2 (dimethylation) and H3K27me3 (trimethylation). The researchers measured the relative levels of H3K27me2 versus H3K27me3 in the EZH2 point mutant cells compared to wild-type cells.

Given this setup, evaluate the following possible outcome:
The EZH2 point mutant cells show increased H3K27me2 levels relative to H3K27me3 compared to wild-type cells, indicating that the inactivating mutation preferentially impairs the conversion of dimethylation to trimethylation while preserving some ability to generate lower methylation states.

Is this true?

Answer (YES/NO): YES